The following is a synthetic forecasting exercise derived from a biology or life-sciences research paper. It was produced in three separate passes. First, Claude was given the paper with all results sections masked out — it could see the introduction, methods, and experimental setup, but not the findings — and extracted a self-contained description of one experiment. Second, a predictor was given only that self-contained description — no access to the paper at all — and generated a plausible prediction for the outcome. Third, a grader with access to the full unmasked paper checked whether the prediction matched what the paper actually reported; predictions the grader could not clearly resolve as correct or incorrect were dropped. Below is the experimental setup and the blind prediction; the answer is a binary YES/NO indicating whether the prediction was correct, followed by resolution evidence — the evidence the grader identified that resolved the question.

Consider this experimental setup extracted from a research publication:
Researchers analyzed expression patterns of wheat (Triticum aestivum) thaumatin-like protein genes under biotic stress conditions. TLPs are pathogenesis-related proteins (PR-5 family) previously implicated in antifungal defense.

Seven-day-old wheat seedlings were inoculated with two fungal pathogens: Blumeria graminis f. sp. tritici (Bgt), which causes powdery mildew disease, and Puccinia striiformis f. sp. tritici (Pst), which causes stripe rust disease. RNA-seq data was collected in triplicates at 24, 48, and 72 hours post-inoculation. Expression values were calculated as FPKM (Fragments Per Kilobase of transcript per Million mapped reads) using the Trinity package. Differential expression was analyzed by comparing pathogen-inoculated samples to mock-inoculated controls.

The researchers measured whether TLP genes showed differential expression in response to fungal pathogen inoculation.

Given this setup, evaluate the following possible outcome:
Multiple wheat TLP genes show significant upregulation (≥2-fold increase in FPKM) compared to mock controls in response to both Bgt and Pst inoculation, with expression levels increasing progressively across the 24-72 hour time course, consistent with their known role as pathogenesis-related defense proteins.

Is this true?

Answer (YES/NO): NO